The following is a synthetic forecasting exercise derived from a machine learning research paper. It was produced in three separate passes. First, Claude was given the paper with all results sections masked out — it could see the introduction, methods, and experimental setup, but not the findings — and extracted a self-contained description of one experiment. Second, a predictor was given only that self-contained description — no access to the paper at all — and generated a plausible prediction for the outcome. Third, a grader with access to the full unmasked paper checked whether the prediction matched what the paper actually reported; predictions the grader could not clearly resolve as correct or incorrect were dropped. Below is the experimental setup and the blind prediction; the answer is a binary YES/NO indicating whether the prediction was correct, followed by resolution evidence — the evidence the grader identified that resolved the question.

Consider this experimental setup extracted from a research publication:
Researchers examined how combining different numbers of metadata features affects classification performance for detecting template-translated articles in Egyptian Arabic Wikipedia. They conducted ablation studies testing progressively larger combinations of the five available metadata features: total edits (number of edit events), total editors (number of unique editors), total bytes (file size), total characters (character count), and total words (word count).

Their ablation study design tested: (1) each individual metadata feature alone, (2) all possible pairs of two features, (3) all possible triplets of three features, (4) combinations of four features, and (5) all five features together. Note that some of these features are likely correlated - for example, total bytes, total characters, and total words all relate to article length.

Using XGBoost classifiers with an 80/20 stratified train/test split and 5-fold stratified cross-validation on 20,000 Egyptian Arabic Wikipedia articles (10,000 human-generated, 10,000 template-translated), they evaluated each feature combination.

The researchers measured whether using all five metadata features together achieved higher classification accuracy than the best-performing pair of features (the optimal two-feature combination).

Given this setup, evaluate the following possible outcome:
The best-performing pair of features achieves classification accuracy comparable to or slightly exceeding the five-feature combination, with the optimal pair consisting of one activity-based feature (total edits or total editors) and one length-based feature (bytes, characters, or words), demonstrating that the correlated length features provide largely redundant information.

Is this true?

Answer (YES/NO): NO